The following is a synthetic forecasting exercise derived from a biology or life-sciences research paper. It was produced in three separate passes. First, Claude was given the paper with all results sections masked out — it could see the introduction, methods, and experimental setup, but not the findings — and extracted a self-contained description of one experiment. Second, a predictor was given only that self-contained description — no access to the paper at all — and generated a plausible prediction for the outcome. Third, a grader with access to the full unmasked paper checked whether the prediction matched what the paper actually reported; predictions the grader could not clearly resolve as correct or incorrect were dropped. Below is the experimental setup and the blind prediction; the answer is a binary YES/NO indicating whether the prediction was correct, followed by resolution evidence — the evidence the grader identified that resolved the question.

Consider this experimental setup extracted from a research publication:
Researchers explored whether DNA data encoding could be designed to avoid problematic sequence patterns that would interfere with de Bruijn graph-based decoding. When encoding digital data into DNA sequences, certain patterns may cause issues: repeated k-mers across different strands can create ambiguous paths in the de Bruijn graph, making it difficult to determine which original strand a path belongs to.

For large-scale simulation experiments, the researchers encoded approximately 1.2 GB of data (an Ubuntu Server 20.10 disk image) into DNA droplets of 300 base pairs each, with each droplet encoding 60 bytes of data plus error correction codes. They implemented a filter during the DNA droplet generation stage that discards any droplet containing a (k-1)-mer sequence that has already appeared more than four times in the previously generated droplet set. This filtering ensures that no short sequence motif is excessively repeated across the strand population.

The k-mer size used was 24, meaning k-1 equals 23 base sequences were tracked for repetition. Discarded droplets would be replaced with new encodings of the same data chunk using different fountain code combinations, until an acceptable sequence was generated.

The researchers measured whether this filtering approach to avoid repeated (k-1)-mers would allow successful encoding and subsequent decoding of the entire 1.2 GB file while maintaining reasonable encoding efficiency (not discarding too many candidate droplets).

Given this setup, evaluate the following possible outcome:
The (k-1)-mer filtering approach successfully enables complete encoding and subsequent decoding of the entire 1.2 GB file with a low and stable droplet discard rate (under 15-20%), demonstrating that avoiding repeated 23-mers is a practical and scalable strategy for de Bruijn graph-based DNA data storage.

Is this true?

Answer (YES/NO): NO